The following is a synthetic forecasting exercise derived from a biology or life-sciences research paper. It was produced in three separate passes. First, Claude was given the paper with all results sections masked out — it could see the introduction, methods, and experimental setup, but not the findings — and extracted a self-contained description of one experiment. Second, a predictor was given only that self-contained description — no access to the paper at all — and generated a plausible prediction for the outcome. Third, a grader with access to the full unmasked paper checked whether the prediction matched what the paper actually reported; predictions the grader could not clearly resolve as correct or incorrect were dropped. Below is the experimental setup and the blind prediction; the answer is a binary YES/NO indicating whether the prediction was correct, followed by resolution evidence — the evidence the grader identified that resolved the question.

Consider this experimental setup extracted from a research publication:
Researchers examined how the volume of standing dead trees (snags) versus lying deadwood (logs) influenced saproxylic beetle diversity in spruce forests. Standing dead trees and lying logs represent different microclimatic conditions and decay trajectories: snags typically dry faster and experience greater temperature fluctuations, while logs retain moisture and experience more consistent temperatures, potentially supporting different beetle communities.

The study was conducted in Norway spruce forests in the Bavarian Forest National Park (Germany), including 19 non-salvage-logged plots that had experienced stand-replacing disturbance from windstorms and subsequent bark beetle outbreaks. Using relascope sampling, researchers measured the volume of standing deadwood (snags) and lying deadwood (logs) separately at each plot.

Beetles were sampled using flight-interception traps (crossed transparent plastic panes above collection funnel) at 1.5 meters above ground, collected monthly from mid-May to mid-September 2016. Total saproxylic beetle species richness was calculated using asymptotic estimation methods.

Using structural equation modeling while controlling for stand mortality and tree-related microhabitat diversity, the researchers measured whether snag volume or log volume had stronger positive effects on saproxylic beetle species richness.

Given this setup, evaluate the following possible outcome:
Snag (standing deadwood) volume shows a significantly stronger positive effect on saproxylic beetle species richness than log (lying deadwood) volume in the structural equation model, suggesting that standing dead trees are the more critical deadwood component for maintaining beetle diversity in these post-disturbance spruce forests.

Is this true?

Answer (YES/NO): YES